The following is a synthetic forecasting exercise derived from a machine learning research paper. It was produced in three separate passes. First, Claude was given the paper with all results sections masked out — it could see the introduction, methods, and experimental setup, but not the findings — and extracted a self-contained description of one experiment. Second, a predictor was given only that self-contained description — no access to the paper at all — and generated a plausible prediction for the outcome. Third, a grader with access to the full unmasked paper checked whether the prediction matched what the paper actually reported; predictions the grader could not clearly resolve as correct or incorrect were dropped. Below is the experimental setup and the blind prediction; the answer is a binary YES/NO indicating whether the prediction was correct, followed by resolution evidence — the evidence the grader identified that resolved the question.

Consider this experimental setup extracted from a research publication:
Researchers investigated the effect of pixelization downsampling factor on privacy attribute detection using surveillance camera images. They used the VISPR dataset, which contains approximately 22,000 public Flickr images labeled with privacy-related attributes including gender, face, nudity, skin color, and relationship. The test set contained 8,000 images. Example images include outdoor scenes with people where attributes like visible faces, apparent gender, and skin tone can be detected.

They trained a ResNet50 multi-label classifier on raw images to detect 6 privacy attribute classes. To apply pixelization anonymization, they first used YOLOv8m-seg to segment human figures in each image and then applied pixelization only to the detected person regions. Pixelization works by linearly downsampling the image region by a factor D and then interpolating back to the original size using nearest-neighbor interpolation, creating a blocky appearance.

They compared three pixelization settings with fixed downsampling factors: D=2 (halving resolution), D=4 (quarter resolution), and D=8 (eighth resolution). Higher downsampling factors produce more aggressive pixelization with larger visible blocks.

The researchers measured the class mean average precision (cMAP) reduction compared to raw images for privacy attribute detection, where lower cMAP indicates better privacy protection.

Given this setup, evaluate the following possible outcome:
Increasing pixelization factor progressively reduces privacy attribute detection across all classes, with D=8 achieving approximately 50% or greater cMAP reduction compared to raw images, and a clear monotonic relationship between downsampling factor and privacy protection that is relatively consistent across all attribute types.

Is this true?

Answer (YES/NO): NO